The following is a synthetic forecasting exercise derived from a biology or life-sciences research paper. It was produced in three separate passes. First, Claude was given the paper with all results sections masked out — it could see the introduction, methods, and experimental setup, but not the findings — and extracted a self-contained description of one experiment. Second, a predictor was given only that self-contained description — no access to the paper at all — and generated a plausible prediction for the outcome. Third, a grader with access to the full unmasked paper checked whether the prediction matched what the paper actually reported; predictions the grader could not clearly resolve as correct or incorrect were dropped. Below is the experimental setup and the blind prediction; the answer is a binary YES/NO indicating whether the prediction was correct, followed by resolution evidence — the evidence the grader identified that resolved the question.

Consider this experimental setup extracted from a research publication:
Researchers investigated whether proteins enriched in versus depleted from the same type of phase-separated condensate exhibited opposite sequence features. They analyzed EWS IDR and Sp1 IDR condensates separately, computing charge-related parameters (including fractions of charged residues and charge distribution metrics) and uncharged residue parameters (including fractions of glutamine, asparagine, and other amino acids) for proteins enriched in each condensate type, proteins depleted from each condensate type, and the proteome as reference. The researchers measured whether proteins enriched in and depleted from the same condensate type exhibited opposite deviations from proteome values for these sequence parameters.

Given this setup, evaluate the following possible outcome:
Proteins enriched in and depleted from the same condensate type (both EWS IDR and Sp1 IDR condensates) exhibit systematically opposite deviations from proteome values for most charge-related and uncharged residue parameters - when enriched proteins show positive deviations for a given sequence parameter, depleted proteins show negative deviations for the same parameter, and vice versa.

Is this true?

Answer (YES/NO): YES